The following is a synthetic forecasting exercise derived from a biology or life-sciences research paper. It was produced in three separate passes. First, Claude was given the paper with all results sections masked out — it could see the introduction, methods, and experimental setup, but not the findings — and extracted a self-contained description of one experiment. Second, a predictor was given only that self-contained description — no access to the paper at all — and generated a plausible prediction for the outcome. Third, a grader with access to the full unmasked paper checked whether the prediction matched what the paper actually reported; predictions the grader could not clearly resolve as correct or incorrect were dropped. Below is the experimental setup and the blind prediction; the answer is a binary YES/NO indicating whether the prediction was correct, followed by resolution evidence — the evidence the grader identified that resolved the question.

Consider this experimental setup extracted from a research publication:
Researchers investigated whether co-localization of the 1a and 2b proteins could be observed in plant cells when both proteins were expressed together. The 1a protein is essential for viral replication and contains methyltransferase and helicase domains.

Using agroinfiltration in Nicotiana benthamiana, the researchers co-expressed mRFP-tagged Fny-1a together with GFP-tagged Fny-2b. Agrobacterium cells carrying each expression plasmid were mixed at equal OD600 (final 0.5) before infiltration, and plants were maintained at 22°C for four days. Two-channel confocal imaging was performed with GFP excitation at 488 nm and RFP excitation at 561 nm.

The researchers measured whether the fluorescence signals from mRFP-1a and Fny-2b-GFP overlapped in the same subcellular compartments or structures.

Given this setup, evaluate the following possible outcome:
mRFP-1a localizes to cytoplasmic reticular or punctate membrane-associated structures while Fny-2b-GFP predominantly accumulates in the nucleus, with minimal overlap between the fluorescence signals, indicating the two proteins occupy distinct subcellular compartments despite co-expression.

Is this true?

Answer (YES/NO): NO